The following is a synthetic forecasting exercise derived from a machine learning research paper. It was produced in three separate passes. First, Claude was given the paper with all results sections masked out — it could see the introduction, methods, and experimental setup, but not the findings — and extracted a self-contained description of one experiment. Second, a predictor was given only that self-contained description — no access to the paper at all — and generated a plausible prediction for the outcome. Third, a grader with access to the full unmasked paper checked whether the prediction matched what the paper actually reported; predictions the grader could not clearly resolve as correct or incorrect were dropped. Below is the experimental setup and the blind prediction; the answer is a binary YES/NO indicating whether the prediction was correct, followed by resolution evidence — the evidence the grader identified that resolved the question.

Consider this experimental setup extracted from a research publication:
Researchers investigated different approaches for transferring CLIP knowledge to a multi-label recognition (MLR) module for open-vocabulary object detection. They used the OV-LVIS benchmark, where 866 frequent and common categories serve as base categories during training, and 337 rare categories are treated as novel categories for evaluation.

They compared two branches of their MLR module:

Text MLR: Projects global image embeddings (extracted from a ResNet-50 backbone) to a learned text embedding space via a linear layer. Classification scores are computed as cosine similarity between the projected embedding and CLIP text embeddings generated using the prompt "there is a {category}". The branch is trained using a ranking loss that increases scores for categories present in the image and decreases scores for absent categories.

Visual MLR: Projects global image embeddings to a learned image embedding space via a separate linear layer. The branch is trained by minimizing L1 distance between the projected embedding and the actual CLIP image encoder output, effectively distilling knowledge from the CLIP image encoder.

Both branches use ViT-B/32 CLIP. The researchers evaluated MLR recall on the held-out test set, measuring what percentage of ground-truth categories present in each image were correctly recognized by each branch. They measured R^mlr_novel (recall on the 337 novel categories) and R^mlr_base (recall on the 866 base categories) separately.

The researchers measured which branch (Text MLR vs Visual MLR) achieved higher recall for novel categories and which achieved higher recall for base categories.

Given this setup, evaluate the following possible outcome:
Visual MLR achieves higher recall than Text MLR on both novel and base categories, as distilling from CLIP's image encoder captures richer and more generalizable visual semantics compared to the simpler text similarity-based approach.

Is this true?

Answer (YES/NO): NO